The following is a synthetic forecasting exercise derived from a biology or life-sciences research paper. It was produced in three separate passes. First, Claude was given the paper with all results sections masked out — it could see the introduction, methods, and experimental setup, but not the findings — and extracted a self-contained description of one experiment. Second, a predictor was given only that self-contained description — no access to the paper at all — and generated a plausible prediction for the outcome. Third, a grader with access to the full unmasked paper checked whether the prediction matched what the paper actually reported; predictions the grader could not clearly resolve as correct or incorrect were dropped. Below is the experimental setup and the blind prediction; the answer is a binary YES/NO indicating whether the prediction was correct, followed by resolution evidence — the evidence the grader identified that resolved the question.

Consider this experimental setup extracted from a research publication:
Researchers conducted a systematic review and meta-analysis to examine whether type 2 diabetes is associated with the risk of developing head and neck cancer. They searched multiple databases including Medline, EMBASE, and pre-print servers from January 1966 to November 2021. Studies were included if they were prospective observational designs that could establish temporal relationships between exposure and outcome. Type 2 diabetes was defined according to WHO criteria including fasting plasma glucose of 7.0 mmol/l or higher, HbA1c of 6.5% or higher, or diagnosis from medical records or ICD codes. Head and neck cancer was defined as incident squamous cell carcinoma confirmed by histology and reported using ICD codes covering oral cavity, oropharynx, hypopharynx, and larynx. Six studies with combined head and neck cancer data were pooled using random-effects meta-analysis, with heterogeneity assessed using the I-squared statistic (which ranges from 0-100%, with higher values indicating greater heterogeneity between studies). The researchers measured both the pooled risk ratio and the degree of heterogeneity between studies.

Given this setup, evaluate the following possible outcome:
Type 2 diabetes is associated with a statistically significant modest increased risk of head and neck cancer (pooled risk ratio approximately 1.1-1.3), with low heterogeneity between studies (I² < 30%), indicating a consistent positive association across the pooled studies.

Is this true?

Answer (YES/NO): NO